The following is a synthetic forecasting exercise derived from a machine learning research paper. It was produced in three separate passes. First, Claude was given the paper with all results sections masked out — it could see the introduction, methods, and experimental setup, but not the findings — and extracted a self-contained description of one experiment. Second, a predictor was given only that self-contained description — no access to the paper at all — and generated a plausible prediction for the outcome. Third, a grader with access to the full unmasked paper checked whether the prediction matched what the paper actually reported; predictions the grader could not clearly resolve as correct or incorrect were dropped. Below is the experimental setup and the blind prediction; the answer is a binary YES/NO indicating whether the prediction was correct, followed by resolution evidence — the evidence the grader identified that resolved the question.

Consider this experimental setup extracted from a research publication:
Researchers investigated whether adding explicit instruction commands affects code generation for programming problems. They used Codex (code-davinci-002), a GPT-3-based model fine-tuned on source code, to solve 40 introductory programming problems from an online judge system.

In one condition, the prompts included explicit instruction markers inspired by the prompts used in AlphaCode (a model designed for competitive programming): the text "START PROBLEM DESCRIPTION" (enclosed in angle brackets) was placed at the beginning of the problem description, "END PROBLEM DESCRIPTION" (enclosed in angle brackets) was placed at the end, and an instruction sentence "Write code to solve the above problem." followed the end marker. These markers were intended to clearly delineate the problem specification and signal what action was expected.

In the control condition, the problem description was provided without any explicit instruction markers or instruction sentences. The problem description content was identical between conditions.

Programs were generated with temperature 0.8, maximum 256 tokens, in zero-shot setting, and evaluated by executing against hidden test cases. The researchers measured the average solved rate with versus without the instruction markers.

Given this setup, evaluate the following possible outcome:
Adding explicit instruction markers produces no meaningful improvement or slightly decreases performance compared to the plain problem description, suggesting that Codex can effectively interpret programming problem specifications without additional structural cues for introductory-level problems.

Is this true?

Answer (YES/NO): NO